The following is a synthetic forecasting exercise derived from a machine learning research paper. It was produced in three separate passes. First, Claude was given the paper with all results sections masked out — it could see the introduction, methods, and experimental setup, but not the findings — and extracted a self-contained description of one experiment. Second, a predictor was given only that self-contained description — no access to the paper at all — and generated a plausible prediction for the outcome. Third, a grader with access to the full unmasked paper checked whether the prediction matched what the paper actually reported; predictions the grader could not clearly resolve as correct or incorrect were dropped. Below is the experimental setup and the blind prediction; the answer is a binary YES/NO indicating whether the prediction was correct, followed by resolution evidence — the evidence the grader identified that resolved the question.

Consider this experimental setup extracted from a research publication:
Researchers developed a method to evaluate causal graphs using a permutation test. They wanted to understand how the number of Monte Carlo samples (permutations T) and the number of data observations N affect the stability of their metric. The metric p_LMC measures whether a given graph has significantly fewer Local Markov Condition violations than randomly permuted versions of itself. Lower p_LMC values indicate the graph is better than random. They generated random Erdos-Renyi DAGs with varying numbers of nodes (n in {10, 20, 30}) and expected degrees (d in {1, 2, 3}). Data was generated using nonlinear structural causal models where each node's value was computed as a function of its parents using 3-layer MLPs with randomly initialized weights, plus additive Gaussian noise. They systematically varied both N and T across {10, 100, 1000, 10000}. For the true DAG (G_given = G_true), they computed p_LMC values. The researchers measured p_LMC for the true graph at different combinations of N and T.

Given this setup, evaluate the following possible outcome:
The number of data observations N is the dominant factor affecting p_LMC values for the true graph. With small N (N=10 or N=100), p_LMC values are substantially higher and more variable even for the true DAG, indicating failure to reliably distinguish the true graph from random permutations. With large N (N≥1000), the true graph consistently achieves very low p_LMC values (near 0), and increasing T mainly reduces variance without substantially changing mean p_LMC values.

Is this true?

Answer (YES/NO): NO